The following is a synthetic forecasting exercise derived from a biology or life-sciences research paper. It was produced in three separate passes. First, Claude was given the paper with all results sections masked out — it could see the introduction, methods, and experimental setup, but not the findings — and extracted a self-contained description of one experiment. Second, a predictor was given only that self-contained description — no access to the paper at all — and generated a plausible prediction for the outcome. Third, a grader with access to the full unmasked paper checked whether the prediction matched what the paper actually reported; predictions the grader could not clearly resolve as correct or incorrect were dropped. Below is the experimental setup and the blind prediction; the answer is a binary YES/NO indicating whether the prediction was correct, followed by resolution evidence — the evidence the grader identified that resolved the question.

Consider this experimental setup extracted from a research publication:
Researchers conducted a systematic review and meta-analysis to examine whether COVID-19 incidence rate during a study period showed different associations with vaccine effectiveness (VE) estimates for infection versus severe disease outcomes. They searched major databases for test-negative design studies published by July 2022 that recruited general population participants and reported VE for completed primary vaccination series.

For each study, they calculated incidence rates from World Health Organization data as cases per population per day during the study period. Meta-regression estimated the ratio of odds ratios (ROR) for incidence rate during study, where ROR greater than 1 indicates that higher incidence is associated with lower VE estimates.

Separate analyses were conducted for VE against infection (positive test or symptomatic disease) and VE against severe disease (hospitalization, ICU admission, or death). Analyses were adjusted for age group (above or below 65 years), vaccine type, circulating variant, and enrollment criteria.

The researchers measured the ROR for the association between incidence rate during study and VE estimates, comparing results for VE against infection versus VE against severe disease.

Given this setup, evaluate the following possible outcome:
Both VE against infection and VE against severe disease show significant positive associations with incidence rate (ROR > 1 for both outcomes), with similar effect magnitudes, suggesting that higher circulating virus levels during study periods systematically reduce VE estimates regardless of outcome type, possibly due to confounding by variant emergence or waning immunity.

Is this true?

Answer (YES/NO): YES